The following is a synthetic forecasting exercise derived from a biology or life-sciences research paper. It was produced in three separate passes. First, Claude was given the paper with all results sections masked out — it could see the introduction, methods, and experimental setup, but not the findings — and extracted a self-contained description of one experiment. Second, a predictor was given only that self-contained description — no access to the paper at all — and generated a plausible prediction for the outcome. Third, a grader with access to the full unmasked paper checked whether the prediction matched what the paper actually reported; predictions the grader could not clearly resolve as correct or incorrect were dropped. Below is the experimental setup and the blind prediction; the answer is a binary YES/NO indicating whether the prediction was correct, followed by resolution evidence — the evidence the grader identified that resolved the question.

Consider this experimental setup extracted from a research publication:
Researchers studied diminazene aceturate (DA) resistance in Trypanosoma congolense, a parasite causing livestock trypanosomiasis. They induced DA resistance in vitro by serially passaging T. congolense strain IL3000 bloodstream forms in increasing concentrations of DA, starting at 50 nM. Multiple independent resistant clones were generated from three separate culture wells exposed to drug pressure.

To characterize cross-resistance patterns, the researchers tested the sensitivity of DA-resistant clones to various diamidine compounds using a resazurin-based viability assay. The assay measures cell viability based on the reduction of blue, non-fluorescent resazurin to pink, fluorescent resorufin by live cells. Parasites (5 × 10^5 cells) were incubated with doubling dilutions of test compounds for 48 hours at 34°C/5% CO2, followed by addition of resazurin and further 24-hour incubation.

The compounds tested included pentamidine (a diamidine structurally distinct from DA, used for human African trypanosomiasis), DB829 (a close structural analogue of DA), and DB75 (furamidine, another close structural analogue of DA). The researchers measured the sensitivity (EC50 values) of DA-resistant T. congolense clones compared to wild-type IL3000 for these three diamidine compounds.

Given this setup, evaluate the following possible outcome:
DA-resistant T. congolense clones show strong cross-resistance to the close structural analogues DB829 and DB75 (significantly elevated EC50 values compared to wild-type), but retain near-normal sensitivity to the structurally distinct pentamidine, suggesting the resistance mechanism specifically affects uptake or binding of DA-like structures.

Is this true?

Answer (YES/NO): YES